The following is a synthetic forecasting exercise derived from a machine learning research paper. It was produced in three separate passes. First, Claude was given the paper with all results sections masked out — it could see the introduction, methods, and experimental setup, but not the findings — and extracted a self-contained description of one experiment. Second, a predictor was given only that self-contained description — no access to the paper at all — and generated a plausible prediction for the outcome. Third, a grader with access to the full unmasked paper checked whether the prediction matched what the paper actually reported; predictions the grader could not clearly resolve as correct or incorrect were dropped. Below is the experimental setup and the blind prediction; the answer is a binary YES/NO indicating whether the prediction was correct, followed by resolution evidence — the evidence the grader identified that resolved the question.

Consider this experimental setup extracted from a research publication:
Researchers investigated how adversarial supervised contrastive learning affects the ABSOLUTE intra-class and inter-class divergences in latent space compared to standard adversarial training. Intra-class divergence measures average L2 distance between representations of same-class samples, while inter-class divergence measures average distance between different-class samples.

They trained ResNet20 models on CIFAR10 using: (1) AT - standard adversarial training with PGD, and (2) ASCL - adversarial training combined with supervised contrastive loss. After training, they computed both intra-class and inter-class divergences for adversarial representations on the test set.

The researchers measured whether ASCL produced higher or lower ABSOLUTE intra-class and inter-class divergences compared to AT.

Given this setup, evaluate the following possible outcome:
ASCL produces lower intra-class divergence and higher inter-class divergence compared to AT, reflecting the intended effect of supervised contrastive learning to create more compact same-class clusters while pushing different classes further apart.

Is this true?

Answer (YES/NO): NO